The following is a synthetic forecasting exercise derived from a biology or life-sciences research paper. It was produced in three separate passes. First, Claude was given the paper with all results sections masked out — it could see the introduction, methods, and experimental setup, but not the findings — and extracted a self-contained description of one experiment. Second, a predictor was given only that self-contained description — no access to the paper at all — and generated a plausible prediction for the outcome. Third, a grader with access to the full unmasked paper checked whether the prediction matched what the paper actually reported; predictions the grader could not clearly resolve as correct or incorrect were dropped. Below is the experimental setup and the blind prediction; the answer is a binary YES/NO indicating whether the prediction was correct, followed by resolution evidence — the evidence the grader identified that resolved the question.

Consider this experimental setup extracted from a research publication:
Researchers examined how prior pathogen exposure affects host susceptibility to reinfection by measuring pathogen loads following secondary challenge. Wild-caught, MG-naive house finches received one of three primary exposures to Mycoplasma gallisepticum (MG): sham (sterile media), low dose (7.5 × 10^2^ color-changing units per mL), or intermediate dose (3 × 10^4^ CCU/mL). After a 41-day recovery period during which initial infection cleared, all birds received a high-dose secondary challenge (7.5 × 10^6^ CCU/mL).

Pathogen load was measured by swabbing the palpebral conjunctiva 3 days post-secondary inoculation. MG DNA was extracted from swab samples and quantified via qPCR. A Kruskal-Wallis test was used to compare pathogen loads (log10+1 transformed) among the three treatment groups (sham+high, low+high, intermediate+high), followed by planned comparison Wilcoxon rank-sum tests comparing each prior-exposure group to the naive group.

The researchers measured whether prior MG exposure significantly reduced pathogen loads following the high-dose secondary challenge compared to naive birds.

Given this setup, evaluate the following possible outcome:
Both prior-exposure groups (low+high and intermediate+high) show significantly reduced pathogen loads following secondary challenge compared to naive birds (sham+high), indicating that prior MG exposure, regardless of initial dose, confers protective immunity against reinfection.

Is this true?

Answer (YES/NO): NO